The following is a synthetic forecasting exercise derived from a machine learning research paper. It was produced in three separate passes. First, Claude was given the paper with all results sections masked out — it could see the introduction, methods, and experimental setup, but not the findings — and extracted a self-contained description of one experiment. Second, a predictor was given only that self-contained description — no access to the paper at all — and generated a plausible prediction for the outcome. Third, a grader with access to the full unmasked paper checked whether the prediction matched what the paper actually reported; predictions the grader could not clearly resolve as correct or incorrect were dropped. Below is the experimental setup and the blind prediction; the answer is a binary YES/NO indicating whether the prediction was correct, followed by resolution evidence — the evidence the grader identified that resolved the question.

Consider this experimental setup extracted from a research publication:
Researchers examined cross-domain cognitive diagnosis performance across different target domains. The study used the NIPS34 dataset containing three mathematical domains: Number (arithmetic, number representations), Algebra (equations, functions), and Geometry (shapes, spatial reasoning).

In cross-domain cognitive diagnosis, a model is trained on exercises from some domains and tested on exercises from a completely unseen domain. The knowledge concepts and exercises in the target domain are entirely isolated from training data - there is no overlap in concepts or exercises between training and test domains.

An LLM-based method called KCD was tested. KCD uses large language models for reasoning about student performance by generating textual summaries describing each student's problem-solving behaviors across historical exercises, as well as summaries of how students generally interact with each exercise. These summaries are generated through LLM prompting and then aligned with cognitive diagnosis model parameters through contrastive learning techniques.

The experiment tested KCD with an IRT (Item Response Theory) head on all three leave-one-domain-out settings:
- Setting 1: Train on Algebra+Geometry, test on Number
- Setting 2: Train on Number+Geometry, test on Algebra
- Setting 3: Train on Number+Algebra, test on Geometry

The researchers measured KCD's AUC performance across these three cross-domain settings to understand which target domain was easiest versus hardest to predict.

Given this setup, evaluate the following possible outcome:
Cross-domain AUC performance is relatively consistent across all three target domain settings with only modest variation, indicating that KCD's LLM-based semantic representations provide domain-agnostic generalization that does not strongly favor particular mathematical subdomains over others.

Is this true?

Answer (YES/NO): NO